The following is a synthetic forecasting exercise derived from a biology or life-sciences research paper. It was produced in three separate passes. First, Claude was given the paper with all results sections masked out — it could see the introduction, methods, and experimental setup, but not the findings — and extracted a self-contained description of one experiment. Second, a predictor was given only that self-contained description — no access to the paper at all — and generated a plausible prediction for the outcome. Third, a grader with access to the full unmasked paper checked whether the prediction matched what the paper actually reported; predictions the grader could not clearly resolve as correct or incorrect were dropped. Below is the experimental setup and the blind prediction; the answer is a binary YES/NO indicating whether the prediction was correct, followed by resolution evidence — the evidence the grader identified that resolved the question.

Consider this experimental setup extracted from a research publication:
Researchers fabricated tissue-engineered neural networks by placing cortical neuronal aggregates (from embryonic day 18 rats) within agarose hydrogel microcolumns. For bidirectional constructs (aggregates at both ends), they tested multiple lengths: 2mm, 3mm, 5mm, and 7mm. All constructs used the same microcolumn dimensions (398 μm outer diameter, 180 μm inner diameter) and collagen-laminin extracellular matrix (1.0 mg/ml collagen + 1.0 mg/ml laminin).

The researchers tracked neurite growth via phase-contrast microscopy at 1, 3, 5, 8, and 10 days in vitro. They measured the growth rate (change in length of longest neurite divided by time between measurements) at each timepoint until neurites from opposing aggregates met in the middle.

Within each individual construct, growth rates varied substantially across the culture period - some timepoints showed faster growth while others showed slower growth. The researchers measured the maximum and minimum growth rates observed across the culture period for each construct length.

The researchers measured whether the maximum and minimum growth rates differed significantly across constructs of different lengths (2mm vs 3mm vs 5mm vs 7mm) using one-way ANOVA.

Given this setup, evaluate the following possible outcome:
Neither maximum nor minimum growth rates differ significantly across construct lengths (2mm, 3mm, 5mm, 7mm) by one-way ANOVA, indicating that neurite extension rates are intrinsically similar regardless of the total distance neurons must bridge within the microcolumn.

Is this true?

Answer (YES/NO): NO